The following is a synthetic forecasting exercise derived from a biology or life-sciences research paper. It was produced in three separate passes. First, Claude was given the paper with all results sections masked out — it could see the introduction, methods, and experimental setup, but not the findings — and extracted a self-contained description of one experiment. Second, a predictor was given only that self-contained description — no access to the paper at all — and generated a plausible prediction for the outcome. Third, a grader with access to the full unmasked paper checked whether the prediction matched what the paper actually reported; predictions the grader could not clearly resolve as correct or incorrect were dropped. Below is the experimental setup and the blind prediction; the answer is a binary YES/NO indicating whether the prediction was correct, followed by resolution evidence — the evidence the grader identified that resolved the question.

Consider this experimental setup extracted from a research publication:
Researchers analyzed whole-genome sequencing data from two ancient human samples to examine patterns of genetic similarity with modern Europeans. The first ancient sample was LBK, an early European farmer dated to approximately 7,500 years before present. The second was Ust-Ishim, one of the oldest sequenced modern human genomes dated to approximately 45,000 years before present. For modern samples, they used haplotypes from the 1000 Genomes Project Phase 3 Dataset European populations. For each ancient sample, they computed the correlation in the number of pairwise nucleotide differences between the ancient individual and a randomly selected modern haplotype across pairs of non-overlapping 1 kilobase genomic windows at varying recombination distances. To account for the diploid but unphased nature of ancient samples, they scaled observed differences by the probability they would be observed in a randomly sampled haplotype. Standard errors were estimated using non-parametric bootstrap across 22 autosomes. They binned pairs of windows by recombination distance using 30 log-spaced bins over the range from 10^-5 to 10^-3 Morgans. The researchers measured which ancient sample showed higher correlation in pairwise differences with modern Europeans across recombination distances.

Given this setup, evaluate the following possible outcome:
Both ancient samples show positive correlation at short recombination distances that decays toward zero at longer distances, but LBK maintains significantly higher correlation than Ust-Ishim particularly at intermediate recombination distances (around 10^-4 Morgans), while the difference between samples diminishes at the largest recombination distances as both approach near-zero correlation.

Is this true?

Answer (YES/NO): NO